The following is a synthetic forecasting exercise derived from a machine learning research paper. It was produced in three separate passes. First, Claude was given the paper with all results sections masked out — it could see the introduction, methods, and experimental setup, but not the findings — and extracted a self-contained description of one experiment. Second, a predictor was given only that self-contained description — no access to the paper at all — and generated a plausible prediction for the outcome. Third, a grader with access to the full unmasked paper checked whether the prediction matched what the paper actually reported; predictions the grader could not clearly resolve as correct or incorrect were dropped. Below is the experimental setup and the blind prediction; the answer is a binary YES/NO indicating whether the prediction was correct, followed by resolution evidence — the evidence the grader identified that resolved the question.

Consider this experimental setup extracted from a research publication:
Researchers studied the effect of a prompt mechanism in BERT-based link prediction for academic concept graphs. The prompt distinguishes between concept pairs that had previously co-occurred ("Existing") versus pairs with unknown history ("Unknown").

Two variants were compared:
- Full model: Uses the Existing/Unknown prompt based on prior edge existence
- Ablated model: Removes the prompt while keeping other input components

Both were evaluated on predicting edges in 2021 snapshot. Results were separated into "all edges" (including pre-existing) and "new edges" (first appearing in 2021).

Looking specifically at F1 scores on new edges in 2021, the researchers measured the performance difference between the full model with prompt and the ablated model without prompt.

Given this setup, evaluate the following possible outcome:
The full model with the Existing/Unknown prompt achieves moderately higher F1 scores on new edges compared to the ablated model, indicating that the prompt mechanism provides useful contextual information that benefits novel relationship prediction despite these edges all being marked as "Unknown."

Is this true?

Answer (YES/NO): YES